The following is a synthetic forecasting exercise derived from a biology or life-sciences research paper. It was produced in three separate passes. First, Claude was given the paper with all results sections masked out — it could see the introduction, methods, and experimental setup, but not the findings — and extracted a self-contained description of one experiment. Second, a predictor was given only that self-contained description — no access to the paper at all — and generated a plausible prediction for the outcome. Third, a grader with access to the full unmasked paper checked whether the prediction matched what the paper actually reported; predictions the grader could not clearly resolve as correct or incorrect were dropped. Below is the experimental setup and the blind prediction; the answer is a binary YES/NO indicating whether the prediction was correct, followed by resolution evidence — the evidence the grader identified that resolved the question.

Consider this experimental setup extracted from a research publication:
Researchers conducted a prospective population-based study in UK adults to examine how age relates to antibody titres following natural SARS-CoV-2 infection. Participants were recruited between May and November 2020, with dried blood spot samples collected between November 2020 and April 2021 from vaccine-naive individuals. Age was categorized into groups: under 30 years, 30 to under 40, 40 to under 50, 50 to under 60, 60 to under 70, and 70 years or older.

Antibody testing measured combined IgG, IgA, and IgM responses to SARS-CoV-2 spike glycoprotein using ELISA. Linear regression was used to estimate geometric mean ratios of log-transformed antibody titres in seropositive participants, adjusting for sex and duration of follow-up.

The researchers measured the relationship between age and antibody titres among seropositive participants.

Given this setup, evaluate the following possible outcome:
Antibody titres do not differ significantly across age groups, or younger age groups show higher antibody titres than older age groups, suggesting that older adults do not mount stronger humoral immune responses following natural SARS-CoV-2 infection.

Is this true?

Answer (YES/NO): NO